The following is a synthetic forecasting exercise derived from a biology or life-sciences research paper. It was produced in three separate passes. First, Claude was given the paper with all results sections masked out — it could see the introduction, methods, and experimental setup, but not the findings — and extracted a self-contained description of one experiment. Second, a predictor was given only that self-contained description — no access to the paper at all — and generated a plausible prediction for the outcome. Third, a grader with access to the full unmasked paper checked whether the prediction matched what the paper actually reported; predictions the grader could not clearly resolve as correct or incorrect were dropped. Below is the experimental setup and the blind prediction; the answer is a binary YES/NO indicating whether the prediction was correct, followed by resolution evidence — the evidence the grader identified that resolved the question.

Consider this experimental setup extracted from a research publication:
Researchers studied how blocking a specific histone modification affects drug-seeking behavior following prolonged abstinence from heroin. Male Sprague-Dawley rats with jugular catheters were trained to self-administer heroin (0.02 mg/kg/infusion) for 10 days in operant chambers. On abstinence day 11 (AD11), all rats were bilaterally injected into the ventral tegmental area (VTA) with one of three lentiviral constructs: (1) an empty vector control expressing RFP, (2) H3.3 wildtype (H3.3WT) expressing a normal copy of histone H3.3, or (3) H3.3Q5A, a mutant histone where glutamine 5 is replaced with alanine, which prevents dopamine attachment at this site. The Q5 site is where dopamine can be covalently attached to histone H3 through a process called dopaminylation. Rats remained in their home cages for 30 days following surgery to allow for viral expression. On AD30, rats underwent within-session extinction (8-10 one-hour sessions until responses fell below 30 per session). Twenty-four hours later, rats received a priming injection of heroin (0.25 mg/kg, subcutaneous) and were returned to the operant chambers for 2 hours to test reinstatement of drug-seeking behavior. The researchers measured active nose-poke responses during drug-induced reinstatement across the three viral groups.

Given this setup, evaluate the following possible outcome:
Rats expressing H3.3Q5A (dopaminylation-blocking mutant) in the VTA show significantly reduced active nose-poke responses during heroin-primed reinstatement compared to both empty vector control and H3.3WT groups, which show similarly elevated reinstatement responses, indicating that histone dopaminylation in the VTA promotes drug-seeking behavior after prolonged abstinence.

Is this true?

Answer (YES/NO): YES